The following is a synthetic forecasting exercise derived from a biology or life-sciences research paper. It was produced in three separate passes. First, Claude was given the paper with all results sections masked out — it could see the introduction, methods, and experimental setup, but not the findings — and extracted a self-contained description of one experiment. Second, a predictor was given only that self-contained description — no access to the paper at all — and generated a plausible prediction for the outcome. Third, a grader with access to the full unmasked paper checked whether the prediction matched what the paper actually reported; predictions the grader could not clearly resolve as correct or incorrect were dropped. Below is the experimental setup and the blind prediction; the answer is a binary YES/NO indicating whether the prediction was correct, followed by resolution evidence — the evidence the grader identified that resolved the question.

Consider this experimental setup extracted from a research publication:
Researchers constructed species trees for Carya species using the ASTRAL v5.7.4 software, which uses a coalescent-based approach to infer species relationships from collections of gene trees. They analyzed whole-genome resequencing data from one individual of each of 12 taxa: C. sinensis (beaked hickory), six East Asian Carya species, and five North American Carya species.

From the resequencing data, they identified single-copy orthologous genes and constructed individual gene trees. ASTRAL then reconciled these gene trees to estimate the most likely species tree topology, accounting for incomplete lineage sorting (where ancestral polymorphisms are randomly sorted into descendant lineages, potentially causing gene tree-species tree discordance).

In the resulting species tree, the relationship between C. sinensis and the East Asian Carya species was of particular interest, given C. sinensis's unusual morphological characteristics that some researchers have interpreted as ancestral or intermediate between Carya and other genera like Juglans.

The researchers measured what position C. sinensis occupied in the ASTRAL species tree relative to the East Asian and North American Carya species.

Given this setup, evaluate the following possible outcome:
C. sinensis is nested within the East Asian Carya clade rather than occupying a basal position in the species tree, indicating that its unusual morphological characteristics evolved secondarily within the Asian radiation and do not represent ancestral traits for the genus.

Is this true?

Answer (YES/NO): NO